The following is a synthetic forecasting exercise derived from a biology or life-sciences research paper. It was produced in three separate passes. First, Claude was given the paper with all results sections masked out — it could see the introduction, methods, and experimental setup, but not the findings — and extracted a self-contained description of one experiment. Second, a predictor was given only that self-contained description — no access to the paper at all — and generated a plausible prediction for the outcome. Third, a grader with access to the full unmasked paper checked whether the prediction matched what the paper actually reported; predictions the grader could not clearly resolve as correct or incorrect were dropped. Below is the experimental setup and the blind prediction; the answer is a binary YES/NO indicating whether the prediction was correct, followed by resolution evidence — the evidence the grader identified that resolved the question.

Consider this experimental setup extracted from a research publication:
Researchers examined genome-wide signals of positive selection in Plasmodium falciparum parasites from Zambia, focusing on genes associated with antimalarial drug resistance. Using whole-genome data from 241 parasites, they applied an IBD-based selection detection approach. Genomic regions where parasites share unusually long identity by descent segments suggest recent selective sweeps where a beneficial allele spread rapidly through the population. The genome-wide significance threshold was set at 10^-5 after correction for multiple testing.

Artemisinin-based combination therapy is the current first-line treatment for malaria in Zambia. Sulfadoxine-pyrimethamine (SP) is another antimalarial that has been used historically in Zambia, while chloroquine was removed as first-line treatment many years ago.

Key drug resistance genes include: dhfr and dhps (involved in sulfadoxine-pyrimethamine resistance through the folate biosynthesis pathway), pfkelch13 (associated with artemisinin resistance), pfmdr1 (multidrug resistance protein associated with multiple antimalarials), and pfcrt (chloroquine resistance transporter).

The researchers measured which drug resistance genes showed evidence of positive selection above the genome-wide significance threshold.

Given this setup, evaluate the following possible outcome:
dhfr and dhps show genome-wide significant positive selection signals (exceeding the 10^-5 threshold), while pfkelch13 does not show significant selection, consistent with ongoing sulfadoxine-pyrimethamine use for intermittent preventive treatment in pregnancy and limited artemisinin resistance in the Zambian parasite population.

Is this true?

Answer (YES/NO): NO